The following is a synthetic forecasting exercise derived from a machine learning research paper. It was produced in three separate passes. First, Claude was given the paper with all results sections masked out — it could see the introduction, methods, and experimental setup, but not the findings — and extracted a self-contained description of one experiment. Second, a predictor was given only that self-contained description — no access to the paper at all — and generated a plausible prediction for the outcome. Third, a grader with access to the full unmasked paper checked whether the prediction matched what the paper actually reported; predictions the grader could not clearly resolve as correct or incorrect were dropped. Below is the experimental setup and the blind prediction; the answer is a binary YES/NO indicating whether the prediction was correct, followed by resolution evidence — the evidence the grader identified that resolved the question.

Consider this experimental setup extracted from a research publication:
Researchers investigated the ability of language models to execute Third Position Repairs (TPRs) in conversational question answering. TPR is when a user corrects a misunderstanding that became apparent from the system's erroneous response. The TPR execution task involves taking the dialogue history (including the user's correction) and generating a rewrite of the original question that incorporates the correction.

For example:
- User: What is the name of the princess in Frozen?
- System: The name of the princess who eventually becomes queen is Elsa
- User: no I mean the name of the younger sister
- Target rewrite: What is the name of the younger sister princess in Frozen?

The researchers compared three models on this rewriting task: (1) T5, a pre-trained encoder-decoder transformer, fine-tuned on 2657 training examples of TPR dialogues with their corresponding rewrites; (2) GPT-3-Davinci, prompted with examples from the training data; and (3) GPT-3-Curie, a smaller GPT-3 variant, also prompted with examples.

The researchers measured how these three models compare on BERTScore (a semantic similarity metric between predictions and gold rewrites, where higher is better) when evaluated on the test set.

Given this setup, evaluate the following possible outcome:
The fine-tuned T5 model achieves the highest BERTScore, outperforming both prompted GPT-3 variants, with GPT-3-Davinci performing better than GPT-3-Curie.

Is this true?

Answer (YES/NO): YES